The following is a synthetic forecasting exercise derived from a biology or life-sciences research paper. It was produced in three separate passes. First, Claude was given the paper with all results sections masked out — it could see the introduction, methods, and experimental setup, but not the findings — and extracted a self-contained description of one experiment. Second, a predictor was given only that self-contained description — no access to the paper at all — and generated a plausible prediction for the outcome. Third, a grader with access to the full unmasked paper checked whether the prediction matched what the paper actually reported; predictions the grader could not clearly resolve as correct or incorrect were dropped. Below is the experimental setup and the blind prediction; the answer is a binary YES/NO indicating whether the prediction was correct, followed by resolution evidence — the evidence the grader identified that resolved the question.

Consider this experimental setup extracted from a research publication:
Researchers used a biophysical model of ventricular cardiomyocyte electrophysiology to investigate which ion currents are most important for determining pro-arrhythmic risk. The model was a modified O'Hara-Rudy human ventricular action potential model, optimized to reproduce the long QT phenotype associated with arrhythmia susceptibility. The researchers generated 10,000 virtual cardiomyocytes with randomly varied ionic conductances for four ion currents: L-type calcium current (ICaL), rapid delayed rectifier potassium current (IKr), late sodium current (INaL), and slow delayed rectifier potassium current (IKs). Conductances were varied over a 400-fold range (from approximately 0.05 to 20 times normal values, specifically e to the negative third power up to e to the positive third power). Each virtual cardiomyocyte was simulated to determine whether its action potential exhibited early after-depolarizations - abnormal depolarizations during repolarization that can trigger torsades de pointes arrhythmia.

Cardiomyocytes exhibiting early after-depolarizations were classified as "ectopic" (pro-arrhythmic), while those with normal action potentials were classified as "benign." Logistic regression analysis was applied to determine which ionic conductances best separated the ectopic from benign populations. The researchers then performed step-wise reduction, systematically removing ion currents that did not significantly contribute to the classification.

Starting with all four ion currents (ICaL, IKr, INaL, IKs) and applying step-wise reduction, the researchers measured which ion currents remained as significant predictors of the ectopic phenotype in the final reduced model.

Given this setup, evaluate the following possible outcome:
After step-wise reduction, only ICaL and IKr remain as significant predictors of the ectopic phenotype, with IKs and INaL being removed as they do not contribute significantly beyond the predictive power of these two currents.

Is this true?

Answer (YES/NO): NO